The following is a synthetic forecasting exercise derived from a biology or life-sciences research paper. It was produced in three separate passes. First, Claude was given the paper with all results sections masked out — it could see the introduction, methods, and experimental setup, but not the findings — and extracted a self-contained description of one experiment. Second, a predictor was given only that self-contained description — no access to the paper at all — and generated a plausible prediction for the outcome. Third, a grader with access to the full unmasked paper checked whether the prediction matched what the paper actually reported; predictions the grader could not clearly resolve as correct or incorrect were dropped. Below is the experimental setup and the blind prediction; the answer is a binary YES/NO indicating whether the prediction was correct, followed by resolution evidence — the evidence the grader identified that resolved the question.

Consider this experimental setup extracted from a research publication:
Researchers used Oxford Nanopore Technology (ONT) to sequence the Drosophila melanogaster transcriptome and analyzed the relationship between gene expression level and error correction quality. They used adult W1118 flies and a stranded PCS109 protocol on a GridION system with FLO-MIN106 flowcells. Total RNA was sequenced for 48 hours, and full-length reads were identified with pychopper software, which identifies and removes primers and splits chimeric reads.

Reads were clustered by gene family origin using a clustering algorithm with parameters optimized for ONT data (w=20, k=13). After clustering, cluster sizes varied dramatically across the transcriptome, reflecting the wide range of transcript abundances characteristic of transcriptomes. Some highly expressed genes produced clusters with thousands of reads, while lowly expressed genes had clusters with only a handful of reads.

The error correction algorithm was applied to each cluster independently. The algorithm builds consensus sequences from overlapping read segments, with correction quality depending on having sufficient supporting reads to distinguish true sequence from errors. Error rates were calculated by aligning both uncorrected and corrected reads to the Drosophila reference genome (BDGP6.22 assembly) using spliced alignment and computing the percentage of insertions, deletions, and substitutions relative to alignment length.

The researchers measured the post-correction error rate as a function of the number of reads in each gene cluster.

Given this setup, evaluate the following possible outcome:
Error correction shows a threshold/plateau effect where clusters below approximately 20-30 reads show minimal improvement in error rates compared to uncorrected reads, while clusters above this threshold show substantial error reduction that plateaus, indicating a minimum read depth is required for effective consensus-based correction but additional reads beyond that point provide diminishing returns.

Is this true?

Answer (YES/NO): NO